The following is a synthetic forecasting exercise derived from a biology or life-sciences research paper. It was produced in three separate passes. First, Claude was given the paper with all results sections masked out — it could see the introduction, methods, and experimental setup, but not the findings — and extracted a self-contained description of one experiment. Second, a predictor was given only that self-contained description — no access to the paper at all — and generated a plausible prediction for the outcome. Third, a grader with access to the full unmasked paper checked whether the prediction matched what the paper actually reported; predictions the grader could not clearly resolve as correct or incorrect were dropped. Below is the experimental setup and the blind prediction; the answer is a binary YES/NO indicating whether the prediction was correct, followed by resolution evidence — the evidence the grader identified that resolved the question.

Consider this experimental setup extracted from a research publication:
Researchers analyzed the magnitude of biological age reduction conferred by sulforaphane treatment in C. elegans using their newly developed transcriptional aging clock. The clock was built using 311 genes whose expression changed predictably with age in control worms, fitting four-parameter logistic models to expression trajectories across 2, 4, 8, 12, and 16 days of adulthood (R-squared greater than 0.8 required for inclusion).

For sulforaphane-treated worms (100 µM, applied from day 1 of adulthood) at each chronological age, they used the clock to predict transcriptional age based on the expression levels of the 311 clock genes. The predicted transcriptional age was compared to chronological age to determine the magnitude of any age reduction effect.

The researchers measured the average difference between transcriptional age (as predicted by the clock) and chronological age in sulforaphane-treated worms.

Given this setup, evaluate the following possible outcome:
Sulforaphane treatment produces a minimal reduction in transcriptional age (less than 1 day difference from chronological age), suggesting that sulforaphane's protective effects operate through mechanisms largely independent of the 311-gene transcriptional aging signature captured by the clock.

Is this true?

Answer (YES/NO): NO